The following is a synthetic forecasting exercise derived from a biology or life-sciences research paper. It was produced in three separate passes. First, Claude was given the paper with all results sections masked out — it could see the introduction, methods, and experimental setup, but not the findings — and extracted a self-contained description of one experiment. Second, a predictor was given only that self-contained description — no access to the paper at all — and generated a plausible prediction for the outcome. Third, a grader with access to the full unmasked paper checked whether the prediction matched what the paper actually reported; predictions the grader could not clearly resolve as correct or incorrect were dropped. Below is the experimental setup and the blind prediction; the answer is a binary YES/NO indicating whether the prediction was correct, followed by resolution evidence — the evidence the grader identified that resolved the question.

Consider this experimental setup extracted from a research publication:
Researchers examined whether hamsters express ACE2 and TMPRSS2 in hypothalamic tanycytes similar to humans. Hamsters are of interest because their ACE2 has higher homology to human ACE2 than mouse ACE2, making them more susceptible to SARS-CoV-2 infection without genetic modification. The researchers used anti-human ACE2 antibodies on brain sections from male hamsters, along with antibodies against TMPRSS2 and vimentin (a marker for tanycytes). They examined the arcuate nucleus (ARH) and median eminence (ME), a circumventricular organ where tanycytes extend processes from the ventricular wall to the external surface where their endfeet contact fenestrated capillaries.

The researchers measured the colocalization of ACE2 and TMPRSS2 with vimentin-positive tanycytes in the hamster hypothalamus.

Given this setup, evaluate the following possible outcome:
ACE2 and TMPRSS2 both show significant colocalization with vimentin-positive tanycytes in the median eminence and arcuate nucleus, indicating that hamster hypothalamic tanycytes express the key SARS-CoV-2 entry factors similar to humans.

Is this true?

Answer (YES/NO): YES